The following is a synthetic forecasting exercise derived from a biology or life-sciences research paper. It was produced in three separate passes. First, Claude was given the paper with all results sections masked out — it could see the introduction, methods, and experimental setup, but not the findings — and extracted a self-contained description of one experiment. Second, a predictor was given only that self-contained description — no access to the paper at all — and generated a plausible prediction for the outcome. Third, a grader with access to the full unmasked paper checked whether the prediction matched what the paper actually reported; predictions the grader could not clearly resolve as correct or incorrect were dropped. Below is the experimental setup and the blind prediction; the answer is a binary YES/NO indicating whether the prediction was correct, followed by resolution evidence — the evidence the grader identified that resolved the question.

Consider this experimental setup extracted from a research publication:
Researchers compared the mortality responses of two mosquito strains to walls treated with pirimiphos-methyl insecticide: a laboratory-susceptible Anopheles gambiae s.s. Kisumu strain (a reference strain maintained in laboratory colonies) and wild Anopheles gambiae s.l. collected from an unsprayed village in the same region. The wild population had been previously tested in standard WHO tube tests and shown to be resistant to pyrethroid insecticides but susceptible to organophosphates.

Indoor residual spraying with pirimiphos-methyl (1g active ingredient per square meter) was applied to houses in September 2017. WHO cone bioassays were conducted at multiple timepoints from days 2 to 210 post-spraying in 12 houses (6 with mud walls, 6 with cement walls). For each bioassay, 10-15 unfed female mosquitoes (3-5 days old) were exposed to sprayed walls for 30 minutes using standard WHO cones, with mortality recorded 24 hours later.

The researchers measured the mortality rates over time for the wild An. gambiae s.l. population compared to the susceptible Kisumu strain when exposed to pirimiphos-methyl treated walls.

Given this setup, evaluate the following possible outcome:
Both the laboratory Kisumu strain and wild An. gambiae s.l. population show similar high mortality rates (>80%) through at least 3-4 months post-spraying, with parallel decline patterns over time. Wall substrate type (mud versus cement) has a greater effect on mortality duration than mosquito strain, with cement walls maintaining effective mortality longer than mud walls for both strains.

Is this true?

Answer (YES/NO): NO